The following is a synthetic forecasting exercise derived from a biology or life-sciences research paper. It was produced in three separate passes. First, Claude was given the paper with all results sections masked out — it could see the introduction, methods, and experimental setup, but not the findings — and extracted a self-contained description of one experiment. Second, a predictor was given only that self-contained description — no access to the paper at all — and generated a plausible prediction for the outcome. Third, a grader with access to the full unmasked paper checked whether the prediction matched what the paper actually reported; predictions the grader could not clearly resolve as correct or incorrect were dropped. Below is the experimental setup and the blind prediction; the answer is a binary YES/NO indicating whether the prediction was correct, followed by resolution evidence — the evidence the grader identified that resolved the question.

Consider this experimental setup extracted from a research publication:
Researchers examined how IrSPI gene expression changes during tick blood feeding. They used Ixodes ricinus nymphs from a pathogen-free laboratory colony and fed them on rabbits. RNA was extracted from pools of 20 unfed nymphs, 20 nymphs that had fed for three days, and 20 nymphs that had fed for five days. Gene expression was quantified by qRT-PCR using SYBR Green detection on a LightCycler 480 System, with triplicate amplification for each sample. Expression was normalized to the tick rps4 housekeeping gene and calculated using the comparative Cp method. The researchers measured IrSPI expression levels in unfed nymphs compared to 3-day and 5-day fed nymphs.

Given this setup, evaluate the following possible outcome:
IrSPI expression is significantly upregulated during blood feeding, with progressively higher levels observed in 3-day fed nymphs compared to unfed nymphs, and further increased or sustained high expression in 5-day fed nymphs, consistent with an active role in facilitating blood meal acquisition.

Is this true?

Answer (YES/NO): NO